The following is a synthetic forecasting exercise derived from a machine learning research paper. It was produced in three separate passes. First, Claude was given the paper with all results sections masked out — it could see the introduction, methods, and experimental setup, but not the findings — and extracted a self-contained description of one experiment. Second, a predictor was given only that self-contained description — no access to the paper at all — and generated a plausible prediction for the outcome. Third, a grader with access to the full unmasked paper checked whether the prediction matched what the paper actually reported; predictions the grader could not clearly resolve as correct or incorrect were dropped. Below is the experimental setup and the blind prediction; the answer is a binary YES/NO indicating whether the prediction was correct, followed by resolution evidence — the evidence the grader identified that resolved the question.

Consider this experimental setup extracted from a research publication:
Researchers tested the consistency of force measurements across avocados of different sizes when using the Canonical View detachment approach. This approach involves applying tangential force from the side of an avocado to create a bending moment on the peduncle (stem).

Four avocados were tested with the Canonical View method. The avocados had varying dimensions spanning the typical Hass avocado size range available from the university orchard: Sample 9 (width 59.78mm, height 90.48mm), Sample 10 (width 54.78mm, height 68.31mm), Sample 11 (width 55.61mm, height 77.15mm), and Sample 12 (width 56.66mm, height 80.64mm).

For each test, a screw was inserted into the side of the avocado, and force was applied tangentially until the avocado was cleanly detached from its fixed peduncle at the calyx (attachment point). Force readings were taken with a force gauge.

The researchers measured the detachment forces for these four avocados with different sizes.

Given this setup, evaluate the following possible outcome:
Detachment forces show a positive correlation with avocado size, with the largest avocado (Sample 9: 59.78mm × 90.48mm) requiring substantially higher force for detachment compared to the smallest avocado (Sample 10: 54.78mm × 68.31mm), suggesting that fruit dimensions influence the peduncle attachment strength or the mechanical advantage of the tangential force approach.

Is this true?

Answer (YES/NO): NO